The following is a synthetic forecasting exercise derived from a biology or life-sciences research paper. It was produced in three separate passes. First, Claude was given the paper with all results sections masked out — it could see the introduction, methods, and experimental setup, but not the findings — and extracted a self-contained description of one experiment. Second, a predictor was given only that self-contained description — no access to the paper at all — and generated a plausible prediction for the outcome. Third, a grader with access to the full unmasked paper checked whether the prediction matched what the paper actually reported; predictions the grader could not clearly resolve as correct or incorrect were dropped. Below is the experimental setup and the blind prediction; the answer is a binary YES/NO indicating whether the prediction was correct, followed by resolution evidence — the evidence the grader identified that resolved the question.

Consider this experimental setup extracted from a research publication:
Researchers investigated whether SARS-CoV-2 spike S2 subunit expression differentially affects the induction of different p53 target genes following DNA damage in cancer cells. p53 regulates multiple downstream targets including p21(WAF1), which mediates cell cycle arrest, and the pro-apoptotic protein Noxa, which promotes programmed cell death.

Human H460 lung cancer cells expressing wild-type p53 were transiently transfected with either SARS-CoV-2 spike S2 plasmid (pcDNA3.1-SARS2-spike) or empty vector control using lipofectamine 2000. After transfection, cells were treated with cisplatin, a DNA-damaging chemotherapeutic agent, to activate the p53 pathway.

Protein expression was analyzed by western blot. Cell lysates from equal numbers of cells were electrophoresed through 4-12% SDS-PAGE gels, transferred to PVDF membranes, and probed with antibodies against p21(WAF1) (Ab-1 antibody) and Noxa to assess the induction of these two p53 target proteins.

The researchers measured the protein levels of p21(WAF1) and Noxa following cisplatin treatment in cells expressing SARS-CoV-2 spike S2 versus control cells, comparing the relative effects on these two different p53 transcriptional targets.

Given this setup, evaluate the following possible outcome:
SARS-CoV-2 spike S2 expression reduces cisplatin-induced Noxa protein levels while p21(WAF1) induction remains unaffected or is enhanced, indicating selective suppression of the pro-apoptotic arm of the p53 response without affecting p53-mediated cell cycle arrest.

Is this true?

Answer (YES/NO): NO